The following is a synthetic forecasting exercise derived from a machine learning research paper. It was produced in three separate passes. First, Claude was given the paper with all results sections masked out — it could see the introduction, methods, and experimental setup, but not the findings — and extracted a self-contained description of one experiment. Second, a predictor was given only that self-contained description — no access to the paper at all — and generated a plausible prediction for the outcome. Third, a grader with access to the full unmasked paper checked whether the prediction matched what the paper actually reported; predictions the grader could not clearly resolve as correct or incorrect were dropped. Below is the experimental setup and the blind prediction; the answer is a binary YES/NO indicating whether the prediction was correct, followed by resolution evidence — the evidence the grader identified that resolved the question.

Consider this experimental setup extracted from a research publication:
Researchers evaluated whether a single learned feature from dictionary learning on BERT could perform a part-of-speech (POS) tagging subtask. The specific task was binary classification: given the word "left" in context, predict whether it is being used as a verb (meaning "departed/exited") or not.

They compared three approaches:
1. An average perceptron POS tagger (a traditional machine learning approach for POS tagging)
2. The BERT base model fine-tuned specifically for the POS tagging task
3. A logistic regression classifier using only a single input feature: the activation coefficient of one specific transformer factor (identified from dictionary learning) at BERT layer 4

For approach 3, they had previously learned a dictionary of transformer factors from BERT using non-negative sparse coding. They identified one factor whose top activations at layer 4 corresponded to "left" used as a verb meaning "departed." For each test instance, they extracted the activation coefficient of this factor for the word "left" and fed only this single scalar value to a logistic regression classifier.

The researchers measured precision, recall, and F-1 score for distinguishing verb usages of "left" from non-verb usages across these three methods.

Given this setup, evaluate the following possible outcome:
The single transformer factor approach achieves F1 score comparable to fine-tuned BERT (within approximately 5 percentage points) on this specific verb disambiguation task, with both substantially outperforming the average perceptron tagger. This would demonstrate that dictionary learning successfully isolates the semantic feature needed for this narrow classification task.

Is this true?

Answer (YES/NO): YES